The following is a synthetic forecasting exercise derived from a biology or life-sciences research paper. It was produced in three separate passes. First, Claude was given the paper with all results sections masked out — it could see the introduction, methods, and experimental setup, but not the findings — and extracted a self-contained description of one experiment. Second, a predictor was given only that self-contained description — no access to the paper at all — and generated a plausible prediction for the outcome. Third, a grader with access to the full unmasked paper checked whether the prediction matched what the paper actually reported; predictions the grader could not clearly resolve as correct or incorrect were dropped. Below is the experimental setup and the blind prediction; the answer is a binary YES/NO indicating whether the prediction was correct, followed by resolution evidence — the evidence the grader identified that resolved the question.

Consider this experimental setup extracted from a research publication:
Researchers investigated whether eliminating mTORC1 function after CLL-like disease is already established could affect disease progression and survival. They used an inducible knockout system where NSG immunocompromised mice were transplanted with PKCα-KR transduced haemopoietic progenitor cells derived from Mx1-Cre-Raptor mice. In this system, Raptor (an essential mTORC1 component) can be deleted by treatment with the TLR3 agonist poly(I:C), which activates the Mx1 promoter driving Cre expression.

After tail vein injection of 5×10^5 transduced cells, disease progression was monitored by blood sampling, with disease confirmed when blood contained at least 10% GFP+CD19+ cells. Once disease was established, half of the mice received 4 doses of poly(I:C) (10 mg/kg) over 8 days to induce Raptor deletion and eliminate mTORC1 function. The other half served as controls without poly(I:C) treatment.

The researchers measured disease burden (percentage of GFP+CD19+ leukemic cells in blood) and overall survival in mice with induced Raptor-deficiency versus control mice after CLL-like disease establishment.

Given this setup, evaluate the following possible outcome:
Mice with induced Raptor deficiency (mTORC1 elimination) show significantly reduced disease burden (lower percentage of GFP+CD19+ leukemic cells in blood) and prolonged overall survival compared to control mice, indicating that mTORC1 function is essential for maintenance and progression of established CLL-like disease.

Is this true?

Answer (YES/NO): YES